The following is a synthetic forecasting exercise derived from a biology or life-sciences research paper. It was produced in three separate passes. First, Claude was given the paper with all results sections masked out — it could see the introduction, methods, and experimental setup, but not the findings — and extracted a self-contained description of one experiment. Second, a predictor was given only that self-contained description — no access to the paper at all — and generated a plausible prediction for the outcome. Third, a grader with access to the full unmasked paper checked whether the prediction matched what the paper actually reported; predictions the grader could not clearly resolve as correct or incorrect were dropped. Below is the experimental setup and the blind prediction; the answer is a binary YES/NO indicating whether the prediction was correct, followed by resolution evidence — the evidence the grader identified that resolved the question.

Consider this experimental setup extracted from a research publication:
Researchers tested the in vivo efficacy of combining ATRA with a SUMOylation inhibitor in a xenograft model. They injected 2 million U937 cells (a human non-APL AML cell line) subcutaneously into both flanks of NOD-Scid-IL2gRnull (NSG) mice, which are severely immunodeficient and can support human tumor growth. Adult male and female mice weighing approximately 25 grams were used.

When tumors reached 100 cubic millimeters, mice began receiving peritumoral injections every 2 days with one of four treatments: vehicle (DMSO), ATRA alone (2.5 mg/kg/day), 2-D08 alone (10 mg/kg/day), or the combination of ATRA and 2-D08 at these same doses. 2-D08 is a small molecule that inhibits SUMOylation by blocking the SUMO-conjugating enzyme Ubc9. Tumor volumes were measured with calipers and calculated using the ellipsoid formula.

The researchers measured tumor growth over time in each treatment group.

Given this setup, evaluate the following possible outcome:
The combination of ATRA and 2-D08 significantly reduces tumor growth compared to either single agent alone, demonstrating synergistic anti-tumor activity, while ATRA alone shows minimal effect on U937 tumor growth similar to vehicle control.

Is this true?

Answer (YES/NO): YES